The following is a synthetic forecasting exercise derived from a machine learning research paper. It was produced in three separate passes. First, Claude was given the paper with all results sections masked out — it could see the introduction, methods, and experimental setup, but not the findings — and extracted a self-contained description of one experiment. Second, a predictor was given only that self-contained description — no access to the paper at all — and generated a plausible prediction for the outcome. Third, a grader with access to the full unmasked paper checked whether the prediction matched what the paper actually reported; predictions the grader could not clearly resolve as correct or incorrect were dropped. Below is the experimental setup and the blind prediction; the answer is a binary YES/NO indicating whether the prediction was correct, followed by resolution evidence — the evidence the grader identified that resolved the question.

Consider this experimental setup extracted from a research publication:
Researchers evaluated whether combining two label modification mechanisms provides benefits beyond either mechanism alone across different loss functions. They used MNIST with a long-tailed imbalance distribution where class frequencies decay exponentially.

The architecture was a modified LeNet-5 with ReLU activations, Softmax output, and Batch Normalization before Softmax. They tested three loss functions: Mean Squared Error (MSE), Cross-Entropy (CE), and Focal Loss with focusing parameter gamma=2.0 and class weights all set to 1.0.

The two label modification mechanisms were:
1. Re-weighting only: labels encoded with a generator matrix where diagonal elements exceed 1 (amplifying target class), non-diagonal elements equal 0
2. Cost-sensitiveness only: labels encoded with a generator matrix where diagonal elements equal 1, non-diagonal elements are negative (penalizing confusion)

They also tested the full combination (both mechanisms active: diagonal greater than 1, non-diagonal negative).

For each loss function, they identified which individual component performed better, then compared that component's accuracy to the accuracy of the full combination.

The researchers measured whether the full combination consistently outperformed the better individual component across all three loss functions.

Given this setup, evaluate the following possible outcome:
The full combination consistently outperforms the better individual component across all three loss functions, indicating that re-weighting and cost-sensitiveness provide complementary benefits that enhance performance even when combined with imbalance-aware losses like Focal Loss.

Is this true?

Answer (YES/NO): YES